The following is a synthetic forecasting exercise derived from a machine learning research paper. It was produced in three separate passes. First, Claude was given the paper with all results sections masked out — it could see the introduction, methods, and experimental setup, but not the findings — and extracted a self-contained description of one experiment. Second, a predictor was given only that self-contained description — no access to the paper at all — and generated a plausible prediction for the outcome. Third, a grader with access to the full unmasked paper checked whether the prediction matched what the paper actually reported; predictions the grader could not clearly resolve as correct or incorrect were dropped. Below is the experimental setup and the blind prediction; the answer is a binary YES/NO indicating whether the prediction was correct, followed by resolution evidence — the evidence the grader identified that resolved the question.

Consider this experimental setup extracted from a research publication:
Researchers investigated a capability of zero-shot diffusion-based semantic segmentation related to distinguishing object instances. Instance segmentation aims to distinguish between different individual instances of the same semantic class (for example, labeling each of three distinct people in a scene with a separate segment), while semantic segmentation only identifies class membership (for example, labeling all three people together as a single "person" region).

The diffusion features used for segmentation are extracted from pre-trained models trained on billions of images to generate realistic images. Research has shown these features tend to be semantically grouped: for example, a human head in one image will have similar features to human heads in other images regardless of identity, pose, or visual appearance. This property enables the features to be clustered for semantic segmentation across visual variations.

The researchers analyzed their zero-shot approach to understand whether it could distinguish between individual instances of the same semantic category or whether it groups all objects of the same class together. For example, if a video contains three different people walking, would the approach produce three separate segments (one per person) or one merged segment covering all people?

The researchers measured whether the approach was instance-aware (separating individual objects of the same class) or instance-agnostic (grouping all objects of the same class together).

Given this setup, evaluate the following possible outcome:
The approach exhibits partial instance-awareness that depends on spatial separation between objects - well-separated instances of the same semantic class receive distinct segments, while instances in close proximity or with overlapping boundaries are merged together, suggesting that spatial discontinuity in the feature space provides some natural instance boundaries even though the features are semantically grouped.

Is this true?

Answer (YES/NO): NO